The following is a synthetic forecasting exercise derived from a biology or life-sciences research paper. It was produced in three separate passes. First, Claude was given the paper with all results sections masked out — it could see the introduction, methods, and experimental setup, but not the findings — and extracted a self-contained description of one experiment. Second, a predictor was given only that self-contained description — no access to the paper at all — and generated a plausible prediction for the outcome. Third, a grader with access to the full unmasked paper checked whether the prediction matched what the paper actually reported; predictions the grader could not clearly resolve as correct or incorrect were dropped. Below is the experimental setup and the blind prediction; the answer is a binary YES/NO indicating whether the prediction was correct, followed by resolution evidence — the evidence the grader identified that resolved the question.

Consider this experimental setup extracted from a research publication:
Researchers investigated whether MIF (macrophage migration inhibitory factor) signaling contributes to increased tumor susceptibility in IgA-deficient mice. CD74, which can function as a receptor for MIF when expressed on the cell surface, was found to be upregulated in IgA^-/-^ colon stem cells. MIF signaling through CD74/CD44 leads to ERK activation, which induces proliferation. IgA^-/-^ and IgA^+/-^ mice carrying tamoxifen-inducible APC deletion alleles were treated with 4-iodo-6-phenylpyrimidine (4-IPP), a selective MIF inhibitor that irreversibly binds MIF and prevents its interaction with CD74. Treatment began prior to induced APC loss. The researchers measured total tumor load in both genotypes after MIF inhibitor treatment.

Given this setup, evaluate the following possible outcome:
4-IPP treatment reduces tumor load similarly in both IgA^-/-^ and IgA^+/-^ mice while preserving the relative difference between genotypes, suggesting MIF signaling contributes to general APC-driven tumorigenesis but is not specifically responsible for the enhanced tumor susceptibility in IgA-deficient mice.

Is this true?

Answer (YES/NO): NO